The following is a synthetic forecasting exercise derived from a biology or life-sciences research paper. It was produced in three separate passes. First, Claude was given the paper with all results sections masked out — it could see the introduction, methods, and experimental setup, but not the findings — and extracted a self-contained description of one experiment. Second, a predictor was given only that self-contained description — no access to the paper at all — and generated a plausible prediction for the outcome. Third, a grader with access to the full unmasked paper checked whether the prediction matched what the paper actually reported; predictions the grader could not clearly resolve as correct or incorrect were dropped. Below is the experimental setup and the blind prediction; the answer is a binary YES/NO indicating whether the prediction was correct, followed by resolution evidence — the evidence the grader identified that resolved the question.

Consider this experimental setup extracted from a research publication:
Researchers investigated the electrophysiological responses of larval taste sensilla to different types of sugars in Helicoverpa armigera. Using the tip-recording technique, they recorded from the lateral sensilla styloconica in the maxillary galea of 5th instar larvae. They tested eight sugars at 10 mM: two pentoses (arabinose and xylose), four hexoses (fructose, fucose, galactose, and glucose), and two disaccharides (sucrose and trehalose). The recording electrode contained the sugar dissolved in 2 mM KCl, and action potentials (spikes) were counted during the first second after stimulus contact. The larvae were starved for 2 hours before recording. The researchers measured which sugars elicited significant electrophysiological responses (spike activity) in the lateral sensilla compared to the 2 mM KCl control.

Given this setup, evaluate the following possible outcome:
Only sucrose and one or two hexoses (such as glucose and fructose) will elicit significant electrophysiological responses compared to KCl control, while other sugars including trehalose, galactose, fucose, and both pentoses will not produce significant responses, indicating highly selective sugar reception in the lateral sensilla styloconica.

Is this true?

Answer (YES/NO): NO